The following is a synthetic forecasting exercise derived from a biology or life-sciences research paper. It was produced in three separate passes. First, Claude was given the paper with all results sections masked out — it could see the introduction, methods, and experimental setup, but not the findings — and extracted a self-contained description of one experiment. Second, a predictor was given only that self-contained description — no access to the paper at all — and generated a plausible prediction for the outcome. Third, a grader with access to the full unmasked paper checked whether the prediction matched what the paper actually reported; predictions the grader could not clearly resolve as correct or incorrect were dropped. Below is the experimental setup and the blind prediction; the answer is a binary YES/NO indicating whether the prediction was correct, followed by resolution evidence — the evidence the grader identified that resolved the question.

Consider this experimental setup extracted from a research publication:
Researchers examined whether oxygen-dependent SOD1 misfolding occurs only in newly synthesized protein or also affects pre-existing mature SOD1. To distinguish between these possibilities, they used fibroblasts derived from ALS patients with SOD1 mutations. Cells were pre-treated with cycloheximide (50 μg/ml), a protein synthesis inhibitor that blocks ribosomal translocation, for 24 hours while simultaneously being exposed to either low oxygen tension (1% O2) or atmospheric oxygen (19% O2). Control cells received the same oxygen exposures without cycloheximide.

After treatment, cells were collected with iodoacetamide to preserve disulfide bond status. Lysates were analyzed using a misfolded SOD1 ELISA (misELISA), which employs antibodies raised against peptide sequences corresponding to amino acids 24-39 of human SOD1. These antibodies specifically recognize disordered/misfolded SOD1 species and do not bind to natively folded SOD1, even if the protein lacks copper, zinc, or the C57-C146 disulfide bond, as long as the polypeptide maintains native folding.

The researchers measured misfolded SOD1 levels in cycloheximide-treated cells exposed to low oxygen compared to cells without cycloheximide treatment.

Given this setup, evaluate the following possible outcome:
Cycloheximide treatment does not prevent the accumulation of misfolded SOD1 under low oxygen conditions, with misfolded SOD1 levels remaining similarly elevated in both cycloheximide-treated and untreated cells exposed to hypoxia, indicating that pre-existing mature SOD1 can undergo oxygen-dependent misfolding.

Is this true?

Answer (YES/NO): NO